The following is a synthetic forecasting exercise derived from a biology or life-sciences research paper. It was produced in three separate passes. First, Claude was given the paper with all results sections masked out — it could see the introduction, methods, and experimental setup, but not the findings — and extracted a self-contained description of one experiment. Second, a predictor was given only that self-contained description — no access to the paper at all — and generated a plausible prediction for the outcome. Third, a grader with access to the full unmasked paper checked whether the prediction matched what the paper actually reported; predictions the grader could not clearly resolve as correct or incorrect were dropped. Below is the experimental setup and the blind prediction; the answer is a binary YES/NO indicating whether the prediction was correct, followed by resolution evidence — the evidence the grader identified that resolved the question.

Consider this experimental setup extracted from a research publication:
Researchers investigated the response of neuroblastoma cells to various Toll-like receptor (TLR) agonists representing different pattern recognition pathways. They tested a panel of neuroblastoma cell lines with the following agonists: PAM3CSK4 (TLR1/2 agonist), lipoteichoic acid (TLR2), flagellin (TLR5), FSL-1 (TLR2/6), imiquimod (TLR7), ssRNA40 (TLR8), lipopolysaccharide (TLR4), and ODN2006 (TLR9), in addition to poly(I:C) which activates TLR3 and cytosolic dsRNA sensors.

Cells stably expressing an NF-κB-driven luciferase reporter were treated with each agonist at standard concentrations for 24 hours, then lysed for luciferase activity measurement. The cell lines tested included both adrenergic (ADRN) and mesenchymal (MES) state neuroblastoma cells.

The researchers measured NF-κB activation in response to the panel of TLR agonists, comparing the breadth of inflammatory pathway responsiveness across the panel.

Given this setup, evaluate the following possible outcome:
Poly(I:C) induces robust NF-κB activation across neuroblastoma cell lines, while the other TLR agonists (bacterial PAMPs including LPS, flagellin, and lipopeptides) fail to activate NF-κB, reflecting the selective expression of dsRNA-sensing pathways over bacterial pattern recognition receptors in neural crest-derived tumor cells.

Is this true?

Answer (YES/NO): NO